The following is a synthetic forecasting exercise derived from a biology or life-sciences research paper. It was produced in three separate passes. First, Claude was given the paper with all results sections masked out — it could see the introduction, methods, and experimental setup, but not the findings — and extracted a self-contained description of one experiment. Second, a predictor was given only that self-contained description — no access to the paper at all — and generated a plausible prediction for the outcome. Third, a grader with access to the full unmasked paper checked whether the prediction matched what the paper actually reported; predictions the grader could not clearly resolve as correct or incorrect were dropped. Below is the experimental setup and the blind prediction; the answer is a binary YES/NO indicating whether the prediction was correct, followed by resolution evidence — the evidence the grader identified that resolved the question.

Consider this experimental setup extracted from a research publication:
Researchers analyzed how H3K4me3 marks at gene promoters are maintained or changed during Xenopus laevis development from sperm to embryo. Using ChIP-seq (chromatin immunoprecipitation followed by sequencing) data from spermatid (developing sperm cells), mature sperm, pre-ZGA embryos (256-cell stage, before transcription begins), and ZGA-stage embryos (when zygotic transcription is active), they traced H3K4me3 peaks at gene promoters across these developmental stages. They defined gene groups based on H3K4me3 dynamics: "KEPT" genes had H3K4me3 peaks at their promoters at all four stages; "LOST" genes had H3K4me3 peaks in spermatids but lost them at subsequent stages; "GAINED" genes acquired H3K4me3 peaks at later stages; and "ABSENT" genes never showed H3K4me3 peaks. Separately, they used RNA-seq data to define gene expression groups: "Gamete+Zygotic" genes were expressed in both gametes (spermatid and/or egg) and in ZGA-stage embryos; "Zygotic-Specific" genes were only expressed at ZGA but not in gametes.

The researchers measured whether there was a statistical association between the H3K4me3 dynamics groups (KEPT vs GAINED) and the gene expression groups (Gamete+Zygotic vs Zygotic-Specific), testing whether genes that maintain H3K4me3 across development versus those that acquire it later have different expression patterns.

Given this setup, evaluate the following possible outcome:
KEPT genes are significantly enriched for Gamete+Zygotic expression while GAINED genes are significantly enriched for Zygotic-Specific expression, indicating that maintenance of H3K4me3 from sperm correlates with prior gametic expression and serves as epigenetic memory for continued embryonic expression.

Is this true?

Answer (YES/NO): YES